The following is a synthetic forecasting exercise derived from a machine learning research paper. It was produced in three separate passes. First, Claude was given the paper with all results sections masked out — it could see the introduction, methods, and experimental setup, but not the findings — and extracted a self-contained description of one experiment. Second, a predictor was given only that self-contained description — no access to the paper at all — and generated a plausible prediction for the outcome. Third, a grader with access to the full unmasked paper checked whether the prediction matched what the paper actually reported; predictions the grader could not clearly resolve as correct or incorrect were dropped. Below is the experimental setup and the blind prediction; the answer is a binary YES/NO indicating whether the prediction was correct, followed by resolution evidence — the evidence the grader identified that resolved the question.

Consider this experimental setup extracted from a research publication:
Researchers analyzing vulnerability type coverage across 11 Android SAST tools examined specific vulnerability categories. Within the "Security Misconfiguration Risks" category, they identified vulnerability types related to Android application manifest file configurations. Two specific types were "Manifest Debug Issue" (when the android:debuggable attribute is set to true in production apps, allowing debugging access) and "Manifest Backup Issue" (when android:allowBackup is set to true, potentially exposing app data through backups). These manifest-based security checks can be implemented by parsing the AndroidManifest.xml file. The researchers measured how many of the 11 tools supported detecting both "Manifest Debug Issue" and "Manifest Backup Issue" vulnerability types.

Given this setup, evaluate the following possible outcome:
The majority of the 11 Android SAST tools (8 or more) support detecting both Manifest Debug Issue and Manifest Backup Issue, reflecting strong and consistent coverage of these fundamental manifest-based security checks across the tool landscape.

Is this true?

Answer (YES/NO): YES